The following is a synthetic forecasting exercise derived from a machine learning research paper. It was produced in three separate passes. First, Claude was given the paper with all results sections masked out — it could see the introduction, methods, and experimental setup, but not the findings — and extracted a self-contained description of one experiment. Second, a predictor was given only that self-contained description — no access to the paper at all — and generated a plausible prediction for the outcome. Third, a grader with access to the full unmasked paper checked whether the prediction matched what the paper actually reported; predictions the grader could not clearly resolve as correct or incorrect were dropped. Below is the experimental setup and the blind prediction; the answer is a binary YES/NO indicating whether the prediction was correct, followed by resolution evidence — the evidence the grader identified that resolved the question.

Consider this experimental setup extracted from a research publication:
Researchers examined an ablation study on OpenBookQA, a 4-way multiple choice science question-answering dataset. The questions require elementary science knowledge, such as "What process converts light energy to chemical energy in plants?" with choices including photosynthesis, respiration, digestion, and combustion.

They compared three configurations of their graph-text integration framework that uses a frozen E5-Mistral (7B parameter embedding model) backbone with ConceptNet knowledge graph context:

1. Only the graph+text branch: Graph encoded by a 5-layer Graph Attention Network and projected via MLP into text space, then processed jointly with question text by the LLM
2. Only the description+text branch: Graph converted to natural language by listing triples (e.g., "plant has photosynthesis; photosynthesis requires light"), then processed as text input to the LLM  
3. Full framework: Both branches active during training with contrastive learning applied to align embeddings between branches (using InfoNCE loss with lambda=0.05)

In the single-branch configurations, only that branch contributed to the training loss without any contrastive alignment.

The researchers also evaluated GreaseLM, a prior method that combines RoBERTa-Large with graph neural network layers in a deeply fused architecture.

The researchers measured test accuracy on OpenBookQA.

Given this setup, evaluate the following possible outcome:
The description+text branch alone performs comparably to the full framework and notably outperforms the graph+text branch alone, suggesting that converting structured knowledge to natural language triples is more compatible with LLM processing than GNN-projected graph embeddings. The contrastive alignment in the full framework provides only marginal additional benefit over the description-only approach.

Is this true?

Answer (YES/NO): NO